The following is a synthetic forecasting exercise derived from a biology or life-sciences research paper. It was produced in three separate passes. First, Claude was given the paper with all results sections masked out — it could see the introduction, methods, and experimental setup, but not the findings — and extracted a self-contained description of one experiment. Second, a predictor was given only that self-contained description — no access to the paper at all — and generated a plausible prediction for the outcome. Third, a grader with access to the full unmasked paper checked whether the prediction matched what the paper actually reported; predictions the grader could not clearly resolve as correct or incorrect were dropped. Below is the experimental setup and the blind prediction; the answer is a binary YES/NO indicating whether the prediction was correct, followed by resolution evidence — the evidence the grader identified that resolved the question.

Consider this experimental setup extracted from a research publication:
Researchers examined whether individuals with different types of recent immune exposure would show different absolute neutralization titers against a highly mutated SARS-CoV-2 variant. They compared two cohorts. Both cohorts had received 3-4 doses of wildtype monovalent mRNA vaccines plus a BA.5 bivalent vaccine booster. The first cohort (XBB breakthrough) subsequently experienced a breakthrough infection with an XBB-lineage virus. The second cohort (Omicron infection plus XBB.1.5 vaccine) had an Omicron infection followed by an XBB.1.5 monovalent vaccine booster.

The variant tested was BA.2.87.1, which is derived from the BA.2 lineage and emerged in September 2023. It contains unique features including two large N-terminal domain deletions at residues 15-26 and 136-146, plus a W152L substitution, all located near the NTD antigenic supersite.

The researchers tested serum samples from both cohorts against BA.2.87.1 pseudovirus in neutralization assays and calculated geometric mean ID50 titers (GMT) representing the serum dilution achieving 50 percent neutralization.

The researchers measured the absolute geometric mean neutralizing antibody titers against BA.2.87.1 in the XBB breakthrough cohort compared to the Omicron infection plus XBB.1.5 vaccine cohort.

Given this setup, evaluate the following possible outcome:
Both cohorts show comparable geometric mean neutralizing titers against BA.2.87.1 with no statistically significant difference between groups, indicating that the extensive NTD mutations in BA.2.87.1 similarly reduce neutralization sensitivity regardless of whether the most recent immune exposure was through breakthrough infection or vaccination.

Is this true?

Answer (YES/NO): NO